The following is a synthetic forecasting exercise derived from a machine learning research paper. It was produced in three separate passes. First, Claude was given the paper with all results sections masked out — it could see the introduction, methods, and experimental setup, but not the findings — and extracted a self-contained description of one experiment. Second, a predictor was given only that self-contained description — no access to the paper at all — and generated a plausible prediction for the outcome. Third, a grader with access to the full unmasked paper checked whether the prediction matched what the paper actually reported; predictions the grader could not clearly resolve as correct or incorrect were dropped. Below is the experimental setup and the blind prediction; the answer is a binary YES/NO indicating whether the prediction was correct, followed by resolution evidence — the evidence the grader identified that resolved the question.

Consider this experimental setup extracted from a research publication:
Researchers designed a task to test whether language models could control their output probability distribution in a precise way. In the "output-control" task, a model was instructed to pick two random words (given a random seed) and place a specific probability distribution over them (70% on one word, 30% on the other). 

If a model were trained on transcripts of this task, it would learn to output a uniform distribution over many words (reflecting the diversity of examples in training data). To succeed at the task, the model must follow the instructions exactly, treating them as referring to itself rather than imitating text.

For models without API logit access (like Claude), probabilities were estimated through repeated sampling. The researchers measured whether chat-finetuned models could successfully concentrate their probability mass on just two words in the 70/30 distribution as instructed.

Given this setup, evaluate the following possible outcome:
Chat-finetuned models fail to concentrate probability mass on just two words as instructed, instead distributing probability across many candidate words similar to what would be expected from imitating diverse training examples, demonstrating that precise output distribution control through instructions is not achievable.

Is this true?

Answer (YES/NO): YES